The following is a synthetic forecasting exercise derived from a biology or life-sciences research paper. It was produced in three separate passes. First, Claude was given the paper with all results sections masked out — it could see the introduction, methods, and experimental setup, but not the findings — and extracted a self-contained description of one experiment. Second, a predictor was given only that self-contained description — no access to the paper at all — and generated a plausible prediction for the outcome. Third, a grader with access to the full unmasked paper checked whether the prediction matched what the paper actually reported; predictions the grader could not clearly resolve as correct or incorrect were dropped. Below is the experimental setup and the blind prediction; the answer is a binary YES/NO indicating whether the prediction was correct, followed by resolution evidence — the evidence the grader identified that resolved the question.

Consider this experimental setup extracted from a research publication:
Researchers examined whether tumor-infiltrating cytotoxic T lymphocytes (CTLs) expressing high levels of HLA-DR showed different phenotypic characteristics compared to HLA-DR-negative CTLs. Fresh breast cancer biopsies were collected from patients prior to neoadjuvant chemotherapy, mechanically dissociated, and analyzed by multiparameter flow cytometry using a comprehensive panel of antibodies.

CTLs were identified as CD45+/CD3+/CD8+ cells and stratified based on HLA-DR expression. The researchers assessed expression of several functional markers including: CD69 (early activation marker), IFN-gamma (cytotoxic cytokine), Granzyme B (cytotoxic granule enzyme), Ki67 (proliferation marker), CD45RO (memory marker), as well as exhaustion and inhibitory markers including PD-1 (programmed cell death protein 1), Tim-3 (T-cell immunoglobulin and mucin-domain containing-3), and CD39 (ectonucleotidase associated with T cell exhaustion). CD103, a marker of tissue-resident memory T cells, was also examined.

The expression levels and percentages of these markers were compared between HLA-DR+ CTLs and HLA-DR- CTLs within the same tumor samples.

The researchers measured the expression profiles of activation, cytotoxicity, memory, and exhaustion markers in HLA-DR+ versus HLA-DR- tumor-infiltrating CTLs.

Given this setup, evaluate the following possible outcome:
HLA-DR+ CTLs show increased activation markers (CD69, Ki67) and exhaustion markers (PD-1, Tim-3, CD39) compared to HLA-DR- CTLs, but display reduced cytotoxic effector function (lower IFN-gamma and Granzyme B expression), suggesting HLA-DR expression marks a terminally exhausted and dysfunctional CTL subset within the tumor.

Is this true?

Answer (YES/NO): NO